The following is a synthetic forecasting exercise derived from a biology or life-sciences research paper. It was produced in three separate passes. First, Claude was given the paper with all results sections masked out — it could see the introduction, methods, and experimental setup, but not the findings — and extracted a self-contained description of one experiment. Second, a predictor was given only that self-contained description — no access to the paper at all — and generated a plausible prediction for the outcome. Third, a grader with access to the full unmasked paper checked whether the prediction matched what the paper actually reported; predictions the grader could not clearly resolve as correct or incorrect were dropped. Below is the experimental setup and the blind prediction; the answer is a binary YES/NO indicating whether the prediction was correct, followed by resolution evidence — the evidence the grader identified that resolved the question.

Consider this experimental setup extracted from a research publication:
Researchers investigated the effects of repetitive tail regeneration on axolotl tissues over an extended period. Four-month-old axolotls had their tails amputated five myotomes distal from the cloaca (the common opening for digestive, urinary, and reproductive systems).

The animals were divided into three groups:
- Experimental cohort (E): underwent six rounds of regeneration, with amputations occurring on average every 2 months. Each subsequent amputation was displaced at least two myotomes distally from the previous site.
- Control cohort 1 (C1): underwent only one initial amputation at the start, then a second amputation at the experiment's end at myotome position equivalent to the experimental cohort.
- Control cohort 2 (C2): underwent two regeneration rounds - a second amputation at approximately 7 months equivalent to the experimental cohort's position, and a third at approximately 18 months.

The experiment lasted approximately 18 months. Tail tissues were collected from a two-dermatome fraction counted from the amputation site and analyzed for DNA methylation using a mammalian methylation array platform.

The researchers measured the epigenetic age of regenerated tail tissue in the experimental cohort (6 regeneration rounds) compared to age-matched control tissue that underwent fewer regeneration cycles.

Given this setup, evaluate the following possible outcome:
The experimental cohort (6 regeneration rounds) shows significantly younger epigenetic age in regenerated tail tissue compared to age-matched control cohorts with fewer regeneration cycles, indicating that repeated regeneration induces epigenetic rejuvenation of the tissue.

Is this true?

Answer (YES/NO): NO